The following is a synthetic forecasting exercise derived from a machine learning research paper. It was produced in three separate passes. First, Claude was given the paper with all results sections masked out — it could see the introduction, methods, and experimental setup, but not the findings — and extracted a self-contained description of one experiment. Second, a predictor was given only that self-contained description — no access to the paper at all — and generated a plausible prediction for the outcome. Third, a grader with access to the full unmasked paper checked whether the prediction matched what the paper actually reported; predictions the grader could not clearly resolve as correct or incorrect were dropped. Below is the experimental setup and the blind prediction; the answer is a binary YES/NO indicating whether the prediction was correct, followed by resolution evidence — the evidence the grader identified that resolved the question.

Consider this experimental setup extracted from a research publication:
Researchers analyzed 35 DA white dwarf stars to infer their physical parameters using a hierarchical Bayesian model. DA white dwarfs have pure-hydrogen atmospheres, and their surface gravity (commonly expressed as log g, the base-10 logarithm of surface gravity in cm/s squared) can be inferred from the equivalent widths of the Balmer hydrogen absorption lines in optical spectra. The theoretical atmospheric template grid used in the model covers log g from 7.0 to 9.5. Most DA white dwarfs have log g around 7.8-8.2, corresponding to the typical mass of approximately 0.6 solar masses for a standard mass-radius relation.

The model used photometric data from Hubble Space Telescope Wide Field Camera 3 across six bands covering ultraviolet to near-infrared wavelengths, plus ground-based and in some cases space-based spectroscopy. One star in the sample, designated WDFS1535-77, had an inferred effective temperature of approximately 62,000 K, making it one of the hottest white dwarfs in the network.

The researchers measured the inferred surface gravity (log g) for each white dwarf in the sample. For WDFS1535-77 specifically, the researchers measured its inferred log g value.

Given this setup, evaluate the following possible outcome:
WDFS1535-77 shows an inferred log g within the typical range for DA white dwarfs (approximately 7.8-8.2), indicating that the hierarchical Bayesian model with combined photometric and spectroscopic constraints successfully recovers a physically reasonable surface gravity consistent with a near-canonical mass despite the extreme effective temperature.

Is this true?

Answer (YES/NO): NO